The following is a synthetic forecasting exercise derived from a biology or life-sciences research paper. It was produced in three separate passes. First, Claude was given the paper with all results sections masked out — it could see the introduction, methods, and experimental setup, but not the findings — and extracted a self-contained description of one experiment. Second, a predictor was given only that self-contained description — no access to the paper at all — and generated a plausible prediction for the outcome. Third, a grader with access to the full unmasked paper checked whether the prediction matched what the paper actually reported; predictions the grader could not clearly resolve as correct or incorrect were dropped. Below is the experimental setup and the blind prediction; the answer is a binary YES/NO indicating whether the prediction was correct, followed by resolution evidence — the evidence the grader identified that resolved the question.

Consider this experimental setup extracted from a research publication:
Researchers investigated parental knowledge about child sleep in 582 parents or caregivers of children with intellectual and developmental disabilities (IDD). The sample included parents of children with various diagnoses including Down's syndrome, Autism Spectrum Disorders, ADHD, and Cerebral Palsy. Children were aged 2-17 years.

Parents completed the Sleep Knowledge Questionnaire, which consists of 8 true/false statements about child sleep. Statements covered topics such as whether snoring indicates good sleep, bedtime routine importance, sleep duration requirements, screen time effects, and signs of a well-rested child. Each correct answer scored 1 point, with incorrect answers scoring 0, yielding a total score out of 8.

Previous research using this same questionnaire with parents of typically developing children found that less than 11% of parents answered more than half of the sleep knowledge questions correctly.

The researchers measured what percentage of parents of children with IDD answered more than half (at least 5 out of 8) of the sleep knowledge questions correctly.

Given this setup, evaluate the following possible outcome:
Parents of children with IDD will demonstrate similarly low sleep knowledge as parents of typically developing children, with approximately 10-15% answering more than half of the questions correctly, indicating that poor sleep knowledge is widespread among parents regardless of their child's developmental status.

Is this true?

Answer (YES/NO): NO